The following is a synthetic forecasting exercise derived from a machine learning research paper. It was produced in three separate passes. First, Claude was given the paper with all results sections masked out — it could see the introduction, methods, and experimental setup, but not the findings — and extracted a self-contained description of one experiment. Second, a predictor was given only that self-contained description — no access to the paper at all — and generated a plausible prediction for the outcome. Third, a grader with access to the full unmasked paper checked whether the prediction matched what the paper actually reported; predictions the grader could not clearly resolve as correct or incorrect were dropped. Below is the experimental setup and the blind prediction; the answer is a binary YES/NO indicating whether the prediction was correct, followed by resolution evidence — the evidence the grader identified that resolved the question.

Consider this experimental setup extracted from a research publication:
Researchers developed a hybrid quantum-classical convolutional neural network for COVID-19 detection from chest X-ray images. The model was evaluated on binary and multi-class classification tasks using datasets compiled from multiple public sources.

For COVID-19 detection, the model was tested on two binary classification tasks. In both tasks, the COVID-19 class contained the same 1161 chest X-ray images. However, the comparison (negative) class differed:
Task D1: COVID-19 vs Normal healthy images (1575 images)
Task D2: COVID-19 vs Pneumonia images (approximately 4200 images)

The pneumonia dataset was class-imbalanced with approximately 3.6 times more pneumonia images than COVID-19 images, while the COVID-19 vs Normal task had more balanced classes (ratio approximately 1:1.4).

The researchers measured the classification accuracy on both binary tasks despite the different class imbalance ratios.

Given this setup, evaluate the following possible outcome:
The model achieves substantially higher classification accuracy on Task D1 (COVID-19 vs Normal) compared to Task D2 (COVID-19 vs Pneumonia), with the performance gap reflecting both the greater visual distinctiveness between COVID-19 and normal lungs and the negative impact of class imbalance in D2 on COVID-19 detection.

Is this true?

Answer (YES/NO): NO